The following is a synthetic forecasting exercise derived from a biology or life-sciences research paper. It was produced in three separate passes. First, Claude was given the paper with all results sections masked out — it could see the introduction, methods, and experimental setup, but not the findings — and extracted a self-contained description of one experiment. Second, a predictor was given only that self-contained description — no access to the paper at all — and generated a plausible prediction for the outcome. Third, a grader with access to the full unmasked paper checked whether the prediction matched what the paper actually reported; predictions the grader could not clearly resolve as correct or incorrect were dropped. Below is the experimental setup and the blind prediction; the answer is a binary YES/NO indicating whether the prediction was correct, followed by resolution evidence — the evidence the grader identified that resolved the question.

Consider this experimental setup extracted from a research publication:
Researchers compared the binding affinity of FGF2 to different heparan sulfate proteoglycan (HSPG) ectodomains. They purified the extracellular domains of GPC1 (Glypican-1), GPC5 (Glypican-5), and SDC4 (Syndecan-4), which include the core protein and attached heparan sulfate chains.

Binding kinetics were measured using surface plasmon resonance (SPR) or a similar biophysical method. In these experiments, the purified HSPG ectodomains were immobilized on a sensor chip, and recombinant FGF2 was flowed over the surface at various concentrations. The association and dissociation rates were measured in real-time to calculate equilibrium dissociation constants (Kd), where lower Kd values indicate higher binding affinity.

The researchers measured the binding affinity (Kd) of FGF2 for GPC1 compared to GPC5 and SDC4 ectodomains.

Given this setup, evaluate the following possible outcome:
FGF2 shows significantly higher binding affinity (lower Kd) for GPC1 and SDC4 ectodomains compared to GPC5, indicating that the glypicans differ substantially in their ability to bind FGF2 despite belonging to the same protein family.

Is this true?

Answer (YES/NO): NO